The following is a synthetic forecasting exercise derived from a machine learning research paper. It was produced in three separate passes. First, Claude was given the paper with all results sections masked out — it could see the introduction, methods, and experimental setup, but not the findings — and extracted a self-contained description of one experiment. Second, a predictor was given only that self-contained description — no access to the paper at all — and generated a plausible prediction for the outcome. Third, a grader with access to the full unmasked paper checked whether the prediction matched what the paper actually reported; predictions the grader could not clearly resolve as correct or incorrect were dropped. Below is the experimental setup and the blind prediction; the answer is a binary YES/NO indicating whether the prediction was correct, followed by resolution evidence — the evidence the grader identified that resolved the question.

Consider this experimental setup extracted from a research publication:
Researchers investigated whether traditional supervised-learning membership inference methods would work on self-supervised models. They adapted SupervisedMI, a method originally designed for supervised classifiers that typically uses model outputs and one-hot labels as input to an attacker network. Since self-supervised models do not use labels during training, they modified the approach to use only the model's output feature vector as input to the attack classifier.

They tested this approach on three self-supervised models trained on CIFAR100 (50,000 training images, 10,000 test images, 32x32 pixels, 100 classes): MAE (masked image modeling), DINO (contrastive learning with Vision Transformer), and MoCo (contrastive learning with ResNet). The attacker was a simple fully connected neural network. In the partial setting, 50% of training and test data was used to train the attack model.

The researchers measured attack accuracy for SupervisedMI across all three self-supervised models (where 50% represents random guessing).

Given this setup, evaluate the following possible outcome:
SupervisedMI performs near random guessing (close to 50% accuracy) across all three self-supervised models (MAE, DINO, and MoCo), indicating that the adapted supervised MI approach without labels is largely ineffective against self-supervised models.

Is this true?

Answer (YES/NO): YES